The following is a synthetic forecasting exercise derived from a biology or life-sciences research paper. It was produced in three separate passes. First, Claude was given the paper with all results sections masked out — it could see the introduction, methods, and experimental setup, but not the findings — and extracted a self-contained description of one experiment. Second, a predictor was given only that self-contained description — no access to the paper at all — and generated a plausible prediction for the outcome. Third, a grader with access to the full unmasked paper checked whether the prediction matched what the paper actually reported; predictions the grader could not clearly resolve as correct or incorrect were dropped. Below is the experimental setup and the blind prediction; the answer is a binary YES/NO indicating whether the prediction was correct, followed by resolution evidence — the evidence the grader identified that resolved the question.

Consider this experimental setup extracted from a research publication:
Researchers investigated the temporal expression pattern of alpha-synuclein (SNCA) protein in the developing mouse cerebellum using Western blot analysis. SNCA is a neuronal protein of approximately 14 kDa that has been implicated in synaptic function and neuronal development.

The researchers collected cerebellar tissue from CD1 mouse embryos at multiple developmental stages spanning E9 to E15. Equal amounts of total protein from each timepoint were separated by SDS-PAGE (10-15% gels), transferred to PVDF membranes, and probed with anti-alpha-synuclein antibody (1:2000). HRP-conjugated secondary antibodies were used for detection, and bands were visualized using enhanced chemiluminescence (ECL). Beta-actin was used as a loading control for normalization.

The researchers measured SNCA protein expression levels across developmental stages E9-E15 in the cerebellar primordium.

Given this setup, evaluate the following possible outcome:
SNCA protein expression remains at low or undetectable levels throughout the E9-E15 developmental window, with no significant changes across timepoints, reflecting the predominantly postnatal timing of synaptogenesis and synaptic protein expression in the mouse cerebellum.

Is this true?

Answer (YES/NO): NO